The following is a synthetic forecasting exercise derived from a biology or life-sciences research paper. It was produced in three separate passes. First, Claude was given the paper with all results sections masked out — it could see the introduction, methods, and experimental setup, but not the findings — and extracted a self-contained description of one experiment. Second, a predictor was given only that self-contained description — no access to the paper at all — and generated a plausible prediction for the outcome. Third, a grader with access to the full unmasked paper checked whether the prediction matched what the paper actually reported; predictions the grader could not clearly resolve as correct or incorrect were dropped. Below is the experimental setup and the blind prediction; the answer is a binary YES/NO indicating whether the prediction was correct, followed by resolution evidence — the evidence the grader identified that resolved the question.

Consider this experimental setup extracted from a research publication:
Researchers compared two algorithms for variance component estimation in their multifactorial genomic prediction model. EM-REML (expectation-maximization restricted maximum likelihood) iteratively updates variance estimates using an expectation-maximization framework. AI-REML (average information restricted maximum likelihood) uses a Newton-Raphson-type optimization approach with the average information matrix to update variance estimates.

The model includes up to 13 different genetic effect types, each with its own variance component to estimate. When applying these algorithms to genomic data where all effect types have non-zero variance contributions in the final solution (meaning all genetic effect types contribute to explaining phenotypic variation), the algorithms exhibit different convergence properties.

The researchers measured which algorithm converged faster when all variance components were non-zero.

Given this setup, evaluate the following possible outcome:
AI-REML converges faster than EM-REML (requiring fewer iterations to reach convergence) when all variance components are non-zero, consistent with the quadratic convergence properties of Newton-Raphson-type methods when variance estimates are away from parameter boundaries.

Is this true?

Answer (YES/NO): YES